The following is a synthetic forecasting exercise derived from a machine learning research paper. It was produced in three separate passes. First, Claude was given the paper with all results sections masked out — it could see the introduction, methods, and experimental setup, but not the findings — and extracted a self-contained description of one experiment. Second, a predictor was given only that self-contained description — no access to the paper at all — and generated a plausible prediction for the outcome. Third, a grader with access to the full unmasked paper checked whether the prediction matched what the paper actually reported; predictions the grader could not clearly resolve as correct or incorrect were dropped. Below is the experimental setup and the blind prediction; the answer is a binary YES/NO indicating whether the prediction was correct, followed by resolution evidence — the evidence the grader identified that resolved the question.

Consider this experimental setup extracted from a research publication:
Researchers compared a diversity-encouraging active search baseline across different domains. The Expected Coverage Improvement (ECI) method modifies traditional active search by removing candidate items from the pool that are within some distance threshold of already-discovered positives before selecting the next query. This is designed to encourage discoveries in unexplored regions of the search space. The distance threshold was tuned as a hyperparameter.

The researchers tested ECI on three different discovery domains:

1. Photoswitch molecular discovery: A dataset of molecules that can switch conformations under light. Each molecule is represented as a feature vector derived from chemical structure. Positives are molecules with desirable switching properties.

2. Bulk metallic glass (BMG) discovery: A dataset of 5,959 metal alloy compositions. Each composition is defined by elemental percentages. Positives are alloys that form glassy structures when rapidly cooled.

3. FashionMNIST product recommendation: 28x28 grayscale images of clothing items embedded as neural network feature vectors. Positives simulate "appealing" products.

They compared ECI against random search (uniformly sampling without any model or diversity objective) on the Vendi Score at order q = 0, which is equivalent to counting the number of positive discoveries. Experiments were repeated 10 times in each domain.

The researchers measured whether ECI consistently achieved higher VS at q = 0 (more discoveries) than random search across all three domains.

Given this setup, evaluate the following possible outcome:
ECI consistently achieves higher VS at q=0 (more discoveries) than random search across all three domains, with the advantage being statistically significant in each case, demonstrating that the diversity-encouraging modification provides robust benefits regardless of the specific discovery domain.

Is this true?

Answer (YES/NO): NO